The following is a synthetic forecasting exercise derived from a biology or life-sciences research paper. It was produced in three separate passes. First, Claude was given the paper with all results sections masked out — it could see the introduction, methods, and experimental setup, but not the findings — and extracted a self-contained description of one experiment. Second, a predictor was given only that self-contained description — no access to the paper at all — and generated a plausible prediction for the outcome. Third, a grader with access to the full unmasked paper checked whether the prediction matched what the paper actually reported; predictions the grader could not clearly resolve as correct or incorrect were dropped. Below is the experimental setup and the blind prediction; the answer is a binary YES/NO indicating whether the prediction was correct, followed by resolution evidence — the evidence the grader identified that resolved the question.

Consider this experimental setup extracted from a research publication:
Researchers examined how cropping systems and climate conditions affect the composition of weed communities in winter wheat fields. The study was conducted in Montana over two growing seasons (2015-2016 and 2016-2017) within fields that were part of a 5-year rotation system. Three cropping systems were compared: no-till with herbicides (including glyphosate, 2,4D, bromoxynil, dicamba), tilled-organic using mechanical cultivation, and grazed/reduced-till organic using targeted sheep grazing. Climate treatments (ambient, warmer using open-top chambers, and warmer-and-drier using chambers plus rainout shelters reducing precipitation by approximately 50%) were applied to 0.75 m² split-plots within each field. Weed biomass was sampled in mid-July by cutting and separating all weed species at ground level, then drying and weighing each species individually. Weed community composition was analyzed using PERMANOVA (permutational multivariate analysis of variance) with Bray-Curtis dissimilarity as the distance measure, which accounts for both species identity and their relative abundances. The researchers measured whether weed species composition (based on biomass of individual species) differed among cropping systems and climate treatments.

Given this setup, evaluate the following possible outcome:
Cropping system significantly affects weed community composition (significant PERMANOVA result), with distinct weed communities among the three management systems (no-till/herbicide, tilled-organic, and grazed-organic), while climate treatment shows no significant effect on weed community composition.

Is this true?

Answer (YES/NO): NO